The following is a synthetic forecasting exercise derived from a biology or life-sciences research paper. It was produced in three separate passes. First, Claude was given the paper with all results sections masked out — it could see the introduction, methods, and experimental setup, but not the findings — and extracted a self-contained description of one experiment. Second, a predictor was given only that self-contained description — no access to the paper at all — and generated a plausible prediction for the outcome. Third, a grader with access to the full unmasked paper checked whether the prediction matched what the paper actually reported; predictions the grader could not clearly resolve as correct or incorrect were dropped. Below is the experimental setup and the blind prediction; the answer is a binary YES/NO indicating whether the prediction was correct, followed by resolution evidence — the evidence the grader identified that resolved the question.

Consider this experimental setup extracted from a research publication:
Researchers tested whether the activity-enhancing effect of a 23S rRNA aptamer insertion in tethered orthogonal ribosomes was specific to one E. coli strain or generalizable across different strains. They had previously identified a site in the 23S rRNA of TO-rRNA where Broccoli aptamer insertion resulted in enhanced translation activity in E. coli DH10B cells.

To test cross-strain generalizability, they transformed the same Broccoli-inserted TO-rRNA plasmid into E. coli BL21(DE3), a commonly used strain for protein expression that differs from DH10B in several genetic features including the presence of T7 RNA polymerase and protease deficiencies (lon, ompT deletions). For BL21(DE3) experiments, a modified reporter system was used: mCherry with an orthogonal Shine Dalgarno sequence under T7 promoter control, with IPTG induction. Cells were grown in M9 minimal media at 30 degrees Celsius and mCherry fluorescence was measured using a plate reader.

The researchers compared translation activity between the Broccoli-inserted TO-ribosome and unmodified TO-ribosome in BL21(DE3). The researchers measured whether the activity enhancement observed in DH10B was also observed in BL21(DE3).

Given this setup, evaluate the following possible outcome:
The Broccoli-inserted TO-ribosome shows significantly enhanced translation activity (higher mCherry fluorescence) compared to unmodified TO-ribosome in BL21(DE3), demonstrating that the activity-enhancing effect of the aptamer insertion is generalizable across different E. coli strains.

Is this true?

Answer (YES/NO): YES